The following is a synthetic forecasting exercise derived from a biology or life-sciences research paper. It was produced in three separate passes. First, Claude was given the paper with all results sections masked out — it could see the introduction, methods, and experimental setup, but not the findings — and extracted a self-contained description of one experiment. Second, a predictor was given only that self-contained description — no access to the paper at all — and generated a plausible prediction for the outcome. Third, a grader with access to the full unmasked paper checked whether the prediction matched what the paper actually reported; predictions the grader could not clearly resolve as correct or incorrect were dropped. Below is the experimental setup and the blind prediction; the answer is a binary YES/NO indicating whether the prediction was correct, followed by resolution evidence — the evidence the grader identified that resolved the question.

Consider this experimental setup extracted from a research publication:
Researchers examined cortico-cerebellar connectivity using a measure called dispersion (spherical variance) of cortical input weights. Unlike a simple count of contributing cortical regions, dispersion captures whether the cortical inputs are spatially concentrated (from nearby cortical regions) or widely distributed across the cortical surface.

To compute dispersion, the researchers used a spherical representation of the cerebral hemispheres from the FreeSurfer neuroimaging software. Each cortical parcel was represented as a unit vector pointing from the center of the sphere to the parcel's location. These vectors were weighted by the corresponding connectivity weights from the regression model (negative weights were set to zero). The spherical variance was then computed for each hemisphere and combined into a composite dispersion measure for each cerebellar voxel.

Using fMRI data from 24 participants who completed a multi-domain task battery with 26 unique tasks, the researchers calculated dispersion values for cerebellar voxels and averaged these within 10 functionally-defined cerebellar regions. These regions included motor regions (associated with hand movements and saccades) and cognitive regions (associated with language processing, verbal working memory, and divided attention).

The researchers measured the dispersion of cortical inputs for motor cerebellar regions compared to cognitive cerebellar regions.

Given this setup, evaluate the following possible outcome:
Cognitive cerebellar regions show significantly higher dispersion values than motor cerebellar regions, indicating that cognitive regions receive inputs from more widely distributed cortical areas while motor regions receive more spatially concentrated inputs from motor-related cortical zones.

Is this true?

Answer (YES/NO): YES